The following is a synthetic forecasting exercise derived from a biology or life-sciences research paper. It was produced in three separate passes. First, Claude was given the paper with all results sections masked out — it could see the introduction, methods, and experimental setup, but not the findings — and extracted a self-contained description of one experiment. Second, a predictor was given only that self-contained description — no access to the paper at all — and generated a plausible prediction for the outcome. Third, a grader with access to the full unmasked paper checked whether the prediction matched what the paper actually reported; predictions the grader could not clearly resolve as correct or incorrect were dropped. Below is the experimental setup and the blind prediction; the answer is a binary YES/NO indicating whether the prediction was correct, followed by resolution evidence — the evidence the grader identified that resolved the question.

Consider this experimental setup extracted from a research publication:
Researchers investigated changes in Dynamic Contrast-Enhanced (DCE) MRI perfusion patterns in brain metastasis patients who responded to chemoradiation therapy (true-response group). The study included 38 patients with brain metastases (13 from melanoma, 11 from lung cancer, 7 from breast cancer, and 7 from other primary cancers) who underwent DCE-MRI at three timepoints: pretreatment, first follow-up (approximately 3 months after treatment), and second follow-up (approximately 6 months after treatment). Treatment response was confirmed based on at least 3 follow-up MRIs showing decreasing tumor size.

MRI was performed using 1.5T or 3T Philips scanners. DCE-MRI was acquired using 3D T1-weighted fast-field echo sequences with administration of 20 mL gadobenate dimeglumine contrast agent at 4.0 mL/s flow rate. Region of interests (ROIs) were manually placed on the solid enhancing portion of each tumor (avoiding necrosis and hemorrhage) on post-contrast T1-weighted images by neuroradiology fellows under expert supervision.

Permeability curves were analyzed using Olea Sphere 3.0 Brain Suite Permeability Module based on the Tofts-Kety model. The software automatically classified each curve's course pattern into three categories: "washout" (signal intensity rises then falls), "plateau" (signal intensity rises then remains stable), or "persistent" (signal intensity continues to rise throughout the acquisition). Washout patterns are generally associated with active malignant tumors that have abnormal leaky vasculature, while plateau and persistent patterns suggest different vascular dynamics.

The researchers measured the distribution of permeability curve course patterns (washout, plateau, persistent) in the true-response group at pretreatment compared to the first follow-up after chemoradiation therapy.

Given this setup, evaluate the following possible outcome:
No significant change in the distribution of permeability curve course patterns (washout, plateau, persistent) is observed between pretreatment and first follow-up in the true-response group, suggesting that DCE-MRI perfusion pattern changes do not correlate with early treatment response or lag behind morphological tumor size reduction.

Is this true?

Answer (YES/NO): NO